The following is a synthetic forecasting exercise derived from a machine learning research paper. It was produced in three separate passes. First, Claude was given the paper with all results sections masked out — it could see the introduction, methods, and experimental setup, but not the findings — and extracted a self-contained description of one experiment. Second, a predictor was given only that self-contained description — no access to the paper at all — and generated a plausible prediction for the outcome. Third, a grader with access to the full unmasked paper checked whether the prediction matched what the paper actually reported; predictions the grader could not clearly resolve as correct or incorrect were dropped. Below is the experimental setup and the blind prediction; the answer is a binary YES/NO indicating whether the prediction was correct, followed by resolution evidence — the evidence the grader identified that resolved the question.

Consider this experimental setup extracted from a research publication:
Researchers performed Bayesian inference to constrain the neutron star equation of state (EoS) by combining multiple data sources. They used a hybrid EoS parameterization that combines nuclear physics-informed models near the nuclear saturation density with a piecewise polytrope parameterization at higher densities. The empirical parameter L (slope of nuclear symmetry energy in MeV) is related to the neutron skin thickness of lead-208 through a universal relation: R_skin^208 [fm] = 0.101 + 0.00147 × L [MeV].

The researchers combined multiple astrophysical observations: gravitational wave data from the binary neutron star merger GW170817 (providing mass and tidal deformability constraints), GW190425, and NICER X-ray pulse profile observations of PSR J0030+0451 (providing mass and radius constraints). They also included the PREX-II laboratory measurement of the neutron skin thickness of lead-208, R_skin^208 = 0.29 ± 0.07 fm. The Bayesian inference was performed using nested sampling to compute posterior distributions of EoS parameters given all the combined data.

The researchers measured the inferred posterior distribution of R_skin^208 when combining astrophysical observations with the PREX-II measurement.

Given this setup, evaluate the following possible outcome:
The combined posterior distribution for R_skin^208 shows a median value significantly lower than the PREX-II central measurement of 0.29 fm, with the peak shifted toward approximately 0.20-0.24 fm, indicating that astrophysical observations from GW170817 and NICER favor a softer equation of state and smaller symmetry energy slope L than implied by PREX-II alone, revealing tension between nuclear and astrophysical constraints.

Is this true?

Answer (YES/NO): YES